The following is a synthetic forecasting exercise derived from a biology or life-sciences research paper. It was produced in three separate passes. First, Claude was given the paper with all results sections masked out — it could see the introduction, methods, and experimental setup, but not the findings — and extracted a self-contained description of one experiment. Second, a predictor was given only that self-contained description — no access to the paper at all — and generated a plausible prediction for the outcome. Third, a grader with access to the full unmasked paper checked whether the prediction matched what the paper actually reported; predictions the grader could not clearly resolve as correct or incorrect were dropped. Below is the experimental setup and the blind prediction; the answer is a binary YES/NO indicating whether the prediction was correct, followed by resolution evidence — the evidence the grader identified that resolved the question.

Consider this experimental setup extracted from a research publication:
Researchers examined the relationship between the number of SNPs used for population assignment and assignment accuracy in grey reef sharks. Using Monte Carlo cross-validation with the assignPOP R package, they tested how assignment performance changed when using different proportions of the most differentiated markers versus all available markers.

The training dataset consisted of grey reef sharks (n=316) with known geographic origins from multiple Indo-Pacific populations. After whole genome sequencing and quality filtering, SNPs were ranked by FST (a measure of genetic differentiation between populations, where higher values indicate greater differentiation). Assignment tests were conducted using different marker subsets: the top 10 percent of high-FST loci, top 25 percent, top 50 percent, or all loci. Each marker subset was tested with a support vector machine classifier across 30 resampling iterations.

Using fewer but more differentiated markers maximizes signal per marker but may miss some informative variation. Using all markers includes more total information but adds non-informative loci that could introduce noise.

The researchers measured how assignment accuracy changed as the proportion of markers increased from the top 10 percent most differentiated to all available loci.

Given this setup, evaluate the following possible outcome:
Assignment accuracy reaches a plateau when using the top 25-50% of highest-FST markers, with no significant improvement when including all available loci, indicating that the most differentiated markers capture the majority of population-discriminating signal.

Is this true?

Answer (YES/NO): YES